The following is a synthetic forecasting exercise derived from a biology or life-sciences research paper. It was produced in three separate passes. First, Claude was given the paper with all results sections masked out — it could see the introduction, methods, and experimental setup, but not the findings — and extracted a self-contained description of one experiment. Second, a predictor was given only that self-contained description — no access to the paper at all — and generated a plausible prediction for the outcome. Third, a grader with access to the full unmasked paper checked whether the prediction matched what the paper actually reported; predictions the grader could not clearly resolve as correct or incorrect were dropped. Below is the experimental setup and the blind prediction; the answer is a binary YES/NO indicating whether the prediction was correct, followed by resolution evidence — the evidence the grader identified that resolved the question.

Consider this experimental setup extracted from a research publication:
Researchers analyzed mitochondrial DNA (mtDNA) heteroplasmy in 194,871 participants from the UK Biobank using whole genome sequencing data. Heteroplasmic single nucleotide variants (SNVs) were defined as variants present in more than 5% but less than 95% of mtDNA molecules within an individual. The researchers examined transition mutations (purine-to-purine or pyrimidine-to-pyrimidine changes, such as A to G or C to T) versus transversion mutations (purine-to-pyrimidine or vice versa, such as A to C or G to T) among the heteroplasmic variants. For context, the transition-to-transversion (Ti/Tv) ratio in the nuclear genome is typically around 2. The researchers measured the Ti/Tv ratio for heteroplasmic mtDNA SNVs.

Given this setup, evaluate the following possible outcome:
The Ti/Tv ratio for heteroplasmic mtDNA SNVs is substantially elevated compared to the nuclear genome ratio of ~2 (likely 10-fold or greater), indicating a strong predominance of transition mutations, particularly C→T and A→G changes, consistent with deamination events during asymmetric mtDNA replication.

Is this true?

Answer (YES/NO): YES